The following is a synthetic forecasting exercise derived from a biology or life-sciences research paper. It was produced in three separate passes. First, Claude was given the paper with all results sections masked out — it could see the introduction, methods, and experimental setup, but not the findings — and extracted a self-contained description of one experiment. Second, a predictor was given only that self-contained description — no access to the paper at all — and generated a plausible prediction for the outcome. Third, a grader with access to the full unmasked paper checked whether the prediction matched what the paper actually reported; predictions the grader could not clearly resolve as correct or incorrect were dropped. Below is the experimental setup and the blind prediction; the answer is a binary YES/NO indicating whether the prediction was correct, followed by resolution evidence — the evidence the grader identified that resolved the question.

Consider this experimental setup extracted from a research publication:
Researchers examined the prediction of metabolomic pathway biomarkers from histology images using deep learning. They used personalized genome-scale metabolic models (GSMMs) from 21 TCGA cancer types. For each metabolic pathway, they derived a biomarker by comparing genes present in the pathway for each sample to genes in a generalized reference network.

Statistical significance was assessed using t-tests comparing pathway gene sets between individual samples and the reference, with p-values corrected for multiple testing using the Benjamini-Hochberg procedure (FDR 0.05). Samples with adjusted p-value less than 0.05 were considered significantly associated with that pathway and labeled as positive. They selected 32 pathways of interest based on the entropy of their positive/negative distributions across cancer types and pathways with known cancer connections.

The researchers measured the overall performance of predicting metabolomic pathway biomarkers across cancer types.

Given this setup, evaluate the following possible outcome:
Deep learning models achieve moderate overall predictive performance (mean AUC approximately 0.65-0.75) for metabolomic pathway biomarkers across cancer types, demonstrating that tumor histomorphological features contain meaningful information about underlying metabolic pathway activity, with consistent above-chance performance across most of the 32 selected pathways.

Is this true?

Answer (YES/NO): NO